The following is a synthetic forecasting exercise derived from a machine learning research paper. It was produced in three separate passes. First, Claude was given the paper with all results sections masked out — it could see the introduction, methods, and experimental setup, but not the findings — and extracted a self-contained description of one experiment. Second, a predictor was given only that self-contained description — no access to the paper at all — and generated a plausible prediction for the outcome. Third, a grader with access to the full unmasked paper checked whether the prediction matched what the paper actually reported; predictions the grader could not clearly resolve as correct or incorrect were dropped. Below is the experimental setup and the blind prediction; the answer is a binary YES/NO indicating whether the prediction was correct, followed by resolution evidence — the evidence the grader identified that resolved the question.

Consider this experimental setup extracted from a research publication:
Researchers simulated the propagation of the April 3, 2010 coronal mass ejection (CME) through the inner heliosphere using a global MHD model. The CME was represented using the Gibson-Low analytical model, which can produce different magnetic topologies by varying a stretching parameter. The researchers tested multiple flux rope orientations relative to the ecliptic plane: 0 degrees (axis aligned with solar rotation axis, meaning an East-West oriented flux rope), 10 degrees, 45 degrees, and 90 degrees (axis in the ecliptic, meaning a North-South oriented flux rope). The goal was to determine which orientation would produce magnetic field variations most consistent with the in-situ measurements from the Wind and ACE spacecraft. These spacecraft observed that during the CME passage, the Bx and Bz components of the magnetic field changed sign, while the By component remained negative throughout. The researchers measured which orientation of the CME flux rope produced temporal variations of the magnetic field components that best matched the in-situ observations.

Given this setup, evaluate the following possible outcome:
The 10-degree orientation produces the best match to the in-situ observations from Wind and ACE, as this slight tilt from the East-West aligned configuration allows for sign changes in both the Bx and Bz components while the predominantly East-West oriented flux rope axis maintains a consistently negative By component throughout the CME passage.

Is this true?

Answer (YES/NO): NO